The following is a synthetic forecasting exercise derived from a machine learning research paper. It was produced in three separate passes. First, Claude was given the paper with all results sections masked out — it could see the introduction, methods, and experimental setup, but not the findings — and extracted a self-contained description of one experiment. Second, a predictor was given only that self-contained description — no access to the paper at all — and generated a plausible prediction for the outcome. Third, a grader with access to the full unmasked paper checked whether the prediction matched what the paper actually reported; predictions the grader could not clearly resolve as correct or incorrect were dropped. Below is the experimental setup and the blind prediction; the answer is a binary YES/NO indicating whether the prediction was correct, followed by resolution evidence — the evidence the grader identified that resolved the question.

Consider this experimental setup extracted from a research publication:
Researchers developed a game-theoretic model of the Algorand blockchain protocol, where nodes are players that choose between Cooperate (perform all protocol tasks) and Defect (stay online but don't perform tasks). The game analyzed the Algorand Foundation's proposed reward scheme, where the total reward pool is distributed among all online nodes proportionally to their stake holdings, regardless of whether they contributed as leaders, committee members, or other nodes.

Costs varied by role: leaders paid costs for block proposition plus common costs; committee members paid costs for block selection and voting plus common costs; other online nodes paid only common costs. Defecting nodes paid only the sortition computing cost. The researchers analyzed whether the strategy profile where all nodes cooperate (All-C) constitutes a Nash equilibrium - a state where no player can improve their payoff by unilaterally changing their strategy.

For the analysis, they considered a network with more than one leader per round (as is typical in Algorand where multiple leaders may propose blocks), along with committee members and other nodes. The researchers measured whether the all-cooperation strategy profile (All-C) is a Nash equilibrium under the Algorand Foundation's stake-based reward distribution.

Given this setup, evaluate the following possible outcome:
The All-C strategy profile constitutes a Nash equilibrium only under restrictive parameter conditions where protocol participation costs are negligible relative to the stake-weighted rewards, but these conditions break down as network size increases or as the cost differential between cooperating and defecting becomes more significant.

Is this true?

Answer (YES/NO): NO